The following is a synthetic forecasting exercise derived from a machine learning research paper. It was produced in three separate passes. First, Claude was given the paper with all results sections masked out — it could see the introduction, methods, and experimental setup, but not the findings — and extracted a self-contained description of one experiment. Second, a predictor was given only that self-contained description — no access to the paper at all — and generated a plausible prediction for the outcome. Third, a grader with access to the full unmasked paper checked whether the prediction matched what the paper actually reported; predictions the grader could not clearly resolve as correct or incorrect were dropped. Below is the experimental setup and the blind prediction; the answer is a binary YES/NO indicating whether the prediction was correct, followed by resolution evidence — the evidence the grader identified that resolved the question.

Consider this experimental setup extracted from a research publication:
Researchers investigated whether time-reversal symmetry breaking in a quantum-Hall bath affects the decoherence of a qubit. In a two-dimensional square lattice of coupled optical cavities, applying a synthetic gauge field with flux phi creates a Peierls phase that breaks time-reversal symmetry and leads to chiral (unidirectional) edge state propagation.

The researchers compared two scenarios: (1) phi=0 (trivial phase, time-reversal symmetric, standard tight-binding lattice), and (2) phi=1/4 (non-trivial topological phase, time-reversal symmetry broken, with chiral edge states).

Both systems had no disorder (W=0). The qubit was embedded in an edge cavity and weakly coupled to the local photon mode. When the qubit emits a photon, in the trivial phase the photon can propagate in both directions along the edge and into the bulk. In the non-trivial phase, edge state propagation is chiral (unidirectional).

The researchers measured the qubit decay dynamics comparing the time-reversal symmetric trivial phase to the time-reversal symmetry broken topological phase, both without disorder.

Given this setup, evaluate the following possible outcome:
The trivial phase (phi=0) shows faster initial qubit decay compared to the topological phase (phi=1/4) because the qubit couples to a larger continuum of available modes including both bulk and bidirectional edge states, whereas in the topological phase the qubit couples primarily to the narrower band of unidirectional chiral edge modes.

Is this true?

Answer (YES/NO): YES